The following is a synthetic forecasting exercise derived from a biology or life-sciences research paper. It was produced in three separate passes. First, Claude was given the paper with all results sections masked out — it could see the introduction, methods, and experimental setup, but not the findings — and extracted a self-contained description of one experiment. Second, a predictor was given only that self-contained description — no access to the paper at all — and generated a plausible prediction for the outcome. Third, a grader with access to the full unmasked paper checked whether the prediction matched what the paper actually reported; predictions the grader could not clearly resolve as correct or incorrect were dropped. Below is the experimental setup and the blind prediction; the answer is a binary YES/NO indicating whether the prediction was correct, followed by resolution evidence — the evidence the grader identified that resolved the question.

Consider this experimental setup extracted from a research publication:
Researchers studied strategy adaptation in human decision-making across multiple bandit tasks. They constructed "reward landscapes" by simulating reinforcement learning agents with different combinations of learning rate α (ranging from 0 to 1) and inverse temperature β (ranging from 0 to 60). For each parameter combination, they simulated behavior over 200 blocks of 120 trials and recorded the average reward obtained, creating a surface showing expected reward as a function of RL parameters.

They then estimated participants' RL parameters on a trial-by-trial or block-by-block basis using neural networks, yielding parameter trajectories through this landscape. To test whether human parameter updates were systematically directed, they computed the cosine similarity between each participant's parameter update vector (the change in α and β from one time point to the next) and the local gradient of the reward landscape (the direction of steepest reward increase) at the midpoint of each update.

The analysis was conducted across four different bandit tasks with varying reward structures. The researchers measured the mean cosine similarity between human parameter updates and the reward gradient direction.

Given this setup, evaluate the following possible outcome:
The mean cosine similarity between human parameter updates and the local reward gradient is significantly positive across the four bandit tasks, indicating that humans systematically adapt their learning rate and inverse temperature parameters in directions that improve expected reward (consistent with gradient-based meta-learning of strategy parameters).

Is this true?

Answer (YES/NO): YES